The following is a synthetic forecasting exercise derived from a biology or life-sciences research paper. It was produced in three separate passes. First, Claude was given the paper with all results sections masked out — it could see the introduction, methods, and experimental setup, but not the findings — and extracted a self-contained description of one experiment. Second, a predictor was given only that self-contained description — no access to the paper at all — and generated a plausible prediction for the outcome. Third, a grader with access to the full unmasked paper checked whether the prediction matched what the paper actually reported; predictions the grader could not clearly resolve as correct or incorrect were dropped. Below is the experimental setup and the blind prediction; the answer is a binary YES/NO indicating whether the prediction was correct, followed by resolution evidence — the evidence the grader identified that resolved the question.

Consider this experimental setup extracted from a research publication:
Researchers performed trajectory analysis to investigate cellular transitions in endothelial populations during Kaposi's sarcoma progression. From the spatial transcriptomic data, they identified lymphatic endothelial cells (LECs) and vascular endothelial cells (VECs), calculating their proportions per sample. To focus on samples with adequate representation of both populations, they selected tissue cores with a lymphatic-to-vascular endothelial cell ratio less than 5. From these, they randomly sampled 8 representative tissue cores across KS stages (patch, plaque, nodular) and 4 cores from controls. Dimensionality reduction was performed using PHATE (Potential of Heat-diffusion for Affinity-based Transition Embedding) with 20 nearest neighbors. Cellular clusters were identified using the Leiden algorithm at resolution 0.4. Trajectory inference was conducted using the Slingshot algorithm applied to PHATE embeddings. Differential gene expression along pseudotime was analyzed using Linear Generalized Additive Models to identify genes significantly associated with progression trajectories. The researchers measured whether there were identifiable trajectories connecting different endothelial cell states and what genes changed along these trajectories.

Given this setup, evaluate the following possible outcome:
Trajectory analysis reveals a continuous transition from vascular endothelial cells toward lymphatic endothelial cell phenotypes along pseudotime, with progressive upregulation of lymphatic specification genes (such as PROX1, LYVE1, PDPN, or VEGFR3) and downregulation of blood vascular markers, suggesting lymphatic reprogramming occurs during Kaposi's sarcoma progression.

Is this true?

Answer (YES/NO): NO